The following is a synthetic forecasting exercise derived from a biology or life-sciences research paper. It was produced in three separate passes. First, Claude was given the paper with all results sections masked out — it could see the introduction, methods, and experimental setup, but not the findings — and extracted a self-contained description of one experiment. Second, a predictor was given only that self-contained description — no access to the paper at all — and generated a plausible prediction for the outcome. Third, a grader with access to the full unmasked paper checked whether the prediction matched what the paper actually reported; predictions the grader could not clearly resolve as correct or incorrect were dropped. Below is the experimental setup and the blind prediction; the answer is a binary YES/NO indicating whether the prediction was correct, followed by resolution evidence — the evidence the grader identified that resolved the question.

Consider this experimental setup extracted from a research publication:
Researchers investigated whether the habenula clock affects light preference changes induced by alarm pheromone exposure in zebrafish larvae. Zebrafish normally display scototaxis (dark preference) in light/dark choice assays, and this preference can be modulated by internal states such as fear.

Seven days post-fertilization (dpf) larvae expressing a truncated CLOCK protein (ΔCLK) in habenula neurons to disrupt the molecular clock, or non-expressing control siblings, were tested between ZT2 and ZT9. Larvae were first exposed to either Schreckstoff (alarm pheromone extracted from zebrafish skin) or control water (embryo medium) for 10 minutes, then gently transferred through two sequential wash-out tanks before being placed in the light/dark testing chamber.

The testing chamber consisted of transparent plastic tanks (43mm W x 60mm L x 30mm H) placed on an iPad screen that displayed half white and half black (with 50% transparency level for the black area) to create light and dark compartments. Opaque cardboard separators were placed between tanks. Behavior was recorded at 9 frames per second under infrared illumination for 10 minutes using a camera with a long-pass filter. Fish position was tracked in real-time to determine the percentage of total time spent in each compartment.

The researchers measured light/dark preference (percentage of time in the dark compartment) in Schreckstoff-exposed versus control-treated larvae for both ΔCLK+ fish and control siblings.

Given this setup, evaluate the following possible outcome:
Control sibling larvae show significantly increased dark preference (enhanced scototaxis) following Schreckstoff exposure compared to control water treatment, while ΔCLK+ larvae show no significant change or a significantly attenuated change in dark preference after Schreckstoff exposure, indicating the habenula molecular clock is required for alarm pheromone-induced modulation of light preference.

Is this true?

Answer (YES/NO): NO